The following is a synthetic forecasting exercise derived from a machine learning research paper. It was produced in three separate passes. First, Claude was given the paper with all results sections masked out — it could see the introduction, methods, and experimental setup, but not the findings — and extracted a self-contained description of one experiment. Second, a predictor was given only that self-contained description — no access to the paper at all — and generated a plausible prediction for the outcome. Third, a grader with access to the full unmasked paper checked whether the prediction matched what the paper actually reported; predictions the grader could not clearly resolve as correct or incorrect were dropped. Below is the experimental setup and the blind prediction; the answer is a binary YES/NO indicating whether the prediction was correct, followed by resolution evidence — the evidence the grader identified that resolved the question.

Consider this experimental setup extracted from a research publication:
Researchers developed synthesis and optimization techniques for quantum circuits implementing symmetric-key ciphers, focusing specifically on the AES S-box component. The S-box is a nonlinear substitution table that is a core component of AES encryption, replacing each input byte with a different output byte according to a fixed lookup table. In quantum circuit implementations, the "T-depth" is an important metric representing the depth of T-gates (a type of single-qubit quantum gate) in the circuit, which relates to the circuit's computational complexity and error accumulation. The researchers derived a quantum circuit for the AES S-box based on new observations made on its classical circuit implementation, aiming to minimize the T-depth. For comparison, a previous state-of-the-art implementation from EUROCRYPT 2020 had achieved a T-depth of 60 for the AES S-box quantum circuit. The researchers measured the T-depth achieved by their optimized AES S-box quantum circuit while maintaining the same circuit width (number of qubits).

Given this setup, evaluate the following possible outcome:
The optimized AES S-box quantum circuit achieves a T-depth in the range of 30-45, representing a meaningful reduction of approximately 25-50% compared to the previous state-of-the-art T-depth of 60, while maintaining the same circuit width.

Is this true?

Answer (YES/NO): YES